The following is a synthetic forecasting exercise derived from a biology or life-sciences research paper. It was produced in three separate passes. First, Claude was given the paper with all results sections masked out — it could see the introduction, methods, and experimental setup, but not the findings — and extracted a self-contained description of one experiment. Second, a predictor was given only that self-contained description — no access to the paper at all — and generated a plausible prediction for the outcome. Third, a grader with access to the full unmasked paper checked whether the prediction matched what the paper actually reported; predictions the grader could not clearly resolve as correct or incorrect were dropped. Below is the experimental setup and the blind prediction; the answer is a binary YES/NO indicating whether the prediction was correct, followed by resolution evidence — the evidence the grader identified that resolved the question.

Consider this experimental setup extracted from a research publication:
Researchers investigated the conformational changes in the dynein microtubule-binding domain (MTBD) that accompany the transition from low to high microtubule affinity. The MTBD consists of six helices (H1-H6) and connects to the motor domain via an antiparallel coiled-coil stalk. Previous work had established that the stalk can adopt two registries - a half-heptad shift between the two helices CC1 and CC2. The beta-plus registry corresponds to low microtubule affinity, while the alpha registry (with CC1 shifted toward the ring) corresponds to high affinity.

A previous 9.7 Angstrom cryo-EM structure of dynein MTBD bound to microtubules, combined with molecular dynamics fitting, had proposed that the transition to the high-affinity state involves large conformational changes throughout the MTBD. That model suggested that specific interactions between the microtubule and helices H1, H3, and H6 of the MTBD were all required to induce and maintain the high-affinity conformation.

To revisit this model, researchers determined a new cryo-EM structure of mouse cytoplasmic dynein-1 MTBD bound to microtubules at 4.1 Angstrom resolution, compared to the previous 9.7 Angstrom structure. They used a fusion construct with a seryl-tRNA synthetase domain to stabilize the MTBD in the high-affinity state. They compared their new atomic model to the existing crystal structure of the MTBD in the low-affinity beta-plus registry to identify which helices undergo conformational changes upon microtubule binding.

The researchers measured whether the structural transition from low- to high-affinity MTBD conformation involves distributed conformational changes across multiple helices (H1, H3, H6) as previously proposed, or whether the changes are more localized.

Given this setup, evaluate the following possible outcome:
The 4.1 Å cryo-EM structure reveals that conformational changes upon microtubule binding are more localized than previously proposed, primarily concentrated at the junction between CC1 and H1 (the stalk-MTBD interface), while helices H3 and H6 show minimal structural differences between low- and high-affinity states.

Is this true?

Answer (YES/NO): YES